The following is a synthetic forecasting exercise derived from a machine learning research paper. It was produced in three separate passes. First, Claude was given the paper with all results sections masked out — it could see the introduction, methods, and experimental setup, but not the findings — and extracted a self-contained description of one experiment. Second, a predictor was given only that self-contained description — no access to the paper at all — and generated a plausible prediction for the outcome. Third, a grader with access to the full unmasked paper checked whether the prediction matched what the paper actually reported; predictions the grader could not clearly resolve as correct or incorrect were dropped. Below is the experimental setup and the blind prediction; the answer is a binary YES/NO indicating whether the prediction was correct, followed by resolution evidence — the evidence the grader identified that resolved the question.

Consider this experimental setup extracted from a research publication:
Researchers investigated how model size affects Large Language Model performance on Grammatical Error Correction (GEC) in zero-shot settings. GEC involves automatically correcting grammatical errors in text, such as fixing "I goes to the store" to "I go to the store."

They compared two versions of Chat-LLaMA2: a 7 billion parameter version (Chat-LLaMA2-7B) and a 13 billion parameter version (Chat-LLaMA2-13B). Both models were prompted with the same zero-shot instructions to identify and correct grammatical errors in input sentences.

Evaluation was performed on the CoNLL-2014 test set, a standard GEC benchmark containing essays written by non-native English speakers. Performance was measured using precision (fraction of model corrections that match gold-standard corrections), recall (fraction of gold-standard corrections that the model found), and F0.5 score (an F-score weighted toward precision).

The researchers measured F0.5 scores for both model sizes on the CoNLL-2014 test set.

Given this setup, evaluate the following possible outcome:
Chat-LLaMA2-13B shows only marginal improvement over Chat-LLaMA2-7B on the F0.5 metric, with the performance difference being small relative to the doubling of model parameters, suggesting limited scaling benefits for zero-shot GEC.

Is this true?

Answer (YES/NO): NO